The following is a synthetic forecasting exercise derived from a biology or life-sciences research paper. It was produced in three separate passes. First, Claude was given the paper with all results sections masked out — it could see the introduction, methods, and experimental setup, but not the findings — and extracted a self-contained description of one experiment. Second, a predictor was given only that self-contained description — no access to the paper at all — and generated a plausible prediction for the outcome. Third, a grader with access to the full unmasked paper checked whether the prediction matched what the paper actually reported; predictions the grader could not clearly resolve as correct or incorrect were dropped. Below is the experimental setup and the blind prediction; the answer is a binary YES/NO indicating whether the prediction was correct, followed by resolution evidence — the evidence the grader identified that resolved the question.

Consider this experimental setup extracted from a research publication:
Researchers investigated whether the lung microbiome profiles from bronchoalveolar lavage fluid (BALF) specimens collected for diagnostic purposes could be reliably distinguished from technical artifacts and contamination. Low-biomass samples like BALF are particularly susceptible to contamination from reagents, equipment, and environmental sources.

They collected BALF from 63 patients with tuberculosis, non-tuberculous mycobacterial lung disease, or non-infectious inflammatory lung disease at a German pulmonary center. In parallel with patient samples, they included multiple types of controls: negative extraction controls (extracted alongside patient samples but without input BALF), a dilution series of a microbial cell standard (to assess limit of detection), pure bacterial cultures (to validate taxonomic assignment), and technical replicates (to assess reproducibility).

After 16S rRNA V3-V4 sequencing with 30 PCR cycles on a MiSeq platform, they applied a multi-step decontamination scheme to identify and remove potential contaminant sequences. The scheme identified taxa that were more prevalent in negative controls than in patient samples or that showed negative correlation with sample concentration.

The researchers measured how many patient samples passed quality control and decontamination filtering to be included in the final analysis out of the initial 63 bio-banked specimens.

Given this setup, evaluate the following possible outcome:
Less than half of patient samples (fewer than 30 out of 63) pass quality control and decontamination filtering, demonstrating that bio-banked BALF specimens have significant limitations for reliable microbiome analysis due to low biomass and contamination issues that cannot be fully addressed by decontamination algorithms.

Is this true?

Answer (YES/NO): NO